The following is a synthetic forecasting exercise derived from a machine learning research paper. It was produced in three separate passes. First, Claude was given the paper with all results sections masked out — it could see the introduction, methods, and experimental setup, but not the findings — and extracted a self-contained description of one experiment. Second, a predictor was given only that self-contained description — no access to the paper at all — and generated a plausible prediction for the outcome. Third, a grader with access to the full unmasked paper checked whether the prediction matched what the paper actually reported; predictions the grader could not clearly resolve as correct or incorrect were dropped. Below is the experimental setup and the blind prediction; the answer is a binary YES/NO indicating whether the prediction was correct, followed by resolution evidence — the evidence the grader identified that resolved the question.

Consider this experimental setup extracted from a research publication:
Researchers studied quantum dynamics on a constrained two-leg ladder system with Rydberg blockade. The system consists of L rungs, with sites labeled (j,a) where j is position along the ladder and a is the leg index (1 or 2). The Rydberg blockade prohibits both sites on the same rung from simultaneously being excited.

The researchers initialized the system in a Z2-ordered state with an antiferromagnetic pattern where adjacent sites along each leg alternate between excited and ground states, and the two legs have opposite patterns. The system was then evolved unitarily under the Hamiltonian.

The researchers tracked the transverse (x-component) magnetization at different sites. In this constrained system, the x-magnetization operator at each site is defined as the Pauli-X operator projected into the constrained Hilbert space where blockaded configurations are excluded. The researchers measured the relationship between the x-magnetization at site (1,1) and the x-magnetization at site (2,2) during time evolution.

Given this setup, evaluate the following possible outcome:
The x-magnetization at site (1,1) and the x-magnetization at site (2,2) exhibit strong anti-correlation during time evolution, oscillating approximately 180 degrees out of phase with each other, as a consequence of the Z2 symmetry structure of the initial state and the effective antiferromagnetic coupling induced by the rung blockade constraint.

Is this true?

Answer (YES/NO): YES